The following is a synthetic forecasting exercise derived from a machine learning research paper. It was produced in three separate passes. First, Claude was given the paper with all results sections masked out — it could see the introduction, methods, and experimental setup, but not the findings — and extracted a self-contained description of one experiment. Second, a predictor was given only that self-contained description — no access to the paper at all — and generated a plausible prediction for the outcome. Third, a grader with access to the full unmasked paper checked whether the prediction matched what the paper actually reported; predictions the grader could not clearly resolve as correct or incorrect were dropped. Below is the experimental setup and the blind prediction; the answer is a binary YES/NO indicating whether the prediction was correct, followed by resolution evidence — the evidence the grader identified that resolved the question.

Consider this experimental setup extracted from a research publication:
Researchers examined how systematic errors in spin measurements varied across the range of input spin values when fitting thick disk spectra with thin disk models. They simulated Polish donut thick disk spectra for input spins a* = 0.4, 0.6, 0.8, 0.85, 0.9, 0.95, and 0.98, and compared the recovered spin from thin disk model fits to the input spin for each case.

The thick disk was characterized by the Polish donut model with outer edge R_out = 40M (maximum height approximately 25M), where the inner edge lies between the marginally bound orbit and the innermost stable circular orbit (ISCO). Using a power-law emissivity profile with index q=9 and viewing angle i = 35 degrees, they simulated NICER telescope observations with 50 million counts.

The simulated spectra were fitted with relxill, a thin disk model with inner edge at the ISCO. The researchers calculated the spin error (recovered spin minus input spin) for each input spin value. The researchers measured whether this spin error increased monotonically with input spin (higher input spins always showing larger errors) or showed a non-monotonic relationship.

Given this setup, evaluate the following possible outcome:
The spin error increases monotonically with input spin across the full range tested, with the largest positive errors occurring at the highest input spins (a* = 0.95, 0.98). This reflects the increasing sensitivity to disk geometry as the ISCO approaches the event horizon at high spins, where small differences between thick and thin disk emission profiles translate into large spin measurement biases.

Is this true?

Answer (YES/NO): NO